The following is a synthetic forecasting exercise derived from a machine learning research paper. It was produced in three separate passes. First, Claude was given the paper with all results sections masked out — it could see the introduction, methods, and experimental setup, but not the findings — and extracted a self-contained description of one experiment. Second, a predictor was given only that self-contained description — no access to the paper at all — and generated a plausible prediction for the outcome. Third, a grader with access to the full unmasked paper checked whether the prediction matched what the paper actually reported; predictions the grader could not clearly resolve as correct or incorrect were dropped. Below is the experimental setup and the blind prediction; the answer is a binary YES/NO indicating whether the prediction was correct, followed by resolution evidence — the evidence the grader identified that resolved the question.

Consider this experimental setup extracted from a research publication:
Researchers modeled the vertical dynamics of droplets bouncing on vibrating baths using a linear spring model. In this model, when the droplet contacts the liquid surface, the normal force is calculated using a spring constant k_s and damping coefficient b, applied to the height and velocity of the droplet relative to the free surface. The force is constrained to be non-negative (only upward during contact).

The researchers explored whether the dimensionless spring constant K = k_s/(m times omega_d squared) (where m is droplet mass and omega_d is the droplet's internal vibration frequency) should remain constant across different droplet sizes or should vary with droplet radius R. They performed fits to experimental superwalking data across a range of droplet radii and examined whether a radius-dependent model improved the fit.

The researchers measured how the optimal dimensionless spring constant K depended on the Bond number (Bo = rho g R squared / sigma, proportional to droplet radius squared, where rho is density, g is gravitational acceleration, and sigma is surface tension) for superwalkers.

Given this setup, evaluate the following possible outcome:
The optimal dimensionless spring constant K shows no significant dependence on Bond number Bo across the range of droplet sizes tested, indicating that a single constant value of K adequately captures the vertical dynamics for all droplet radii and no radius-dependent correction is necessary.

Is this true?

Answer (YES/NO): NO